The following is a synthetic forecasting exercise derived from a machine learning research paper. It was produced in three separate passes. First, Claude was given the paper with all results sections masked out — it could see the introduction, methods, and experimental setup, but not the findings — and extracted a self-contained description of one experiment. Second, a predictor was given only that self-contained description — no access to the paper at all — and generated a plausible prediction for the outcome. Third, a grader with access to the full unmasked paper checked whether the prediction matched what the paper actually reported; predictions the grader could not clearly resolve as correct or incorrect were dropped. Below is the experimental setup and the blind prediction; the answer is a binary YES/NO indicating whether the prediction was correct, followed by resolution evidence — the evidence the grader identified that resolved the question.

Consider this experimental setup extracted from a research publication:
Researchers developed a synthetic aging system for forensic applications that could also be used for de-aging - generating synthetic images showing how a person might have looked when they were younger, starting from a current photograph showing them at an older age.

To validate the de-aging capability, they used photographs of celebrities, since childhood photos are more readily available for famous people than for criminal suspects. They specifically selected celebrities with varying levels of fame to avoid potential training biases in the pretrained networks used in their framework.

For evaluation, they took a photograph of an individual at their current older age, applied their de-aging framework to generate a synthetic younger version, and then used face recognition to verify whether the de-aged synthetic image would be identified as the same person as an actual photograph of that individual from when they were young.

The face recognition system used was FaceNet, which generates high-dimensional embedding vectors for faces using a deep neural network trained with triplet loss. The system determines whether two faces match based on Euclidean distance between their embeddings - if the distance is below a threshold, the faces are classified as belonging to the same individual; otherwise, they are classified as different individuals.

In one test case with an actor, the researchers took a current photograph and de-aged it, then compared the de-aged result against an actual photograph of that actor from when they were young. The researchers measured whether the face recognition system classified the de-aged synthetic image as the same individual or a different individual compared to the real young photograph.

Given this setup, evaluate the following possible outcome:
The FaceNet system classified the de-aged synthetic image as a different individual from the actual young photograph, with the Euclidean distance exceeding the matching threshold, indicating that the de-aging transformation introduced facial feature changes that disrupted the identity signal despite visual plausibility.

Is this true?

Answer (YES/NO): YES